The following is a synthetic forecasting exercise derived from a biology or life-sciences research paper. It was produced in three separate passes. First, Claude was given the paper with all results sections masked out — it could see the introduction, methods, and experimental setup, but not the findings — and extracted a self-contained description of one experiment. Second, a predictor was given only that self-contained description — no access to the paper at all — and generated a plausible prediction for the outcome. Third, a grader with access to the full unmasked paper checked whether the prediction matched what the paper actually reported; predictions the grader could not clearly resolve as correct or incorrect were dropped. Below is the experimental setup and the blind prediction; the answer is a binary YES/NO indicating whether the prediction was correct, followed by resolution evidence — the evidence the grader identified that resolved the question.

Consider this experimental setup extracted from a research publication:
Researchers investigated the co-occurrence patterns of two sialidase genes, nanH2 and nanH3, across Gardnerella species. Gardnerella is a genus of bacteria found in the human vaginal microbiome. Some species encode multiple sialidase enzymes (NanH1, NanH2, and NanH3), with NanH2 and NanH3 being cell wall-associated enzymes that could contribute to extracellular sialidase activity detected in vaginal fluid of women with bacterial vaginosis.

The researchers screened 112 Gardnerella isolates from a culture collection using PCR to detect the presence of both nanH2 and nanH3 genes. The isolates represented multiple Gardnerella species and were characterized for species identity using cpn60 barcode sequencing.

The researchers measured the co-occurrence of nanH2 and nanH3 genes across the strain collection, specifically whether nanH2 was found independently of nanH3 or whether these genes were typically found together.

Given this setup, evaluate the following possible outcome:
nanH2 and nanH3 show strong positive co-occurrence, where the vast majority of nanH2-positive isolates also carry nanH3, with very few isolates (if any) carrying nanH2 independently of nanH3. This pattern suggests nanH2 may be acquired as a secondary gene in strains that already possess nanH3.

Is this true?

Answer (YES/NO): YES